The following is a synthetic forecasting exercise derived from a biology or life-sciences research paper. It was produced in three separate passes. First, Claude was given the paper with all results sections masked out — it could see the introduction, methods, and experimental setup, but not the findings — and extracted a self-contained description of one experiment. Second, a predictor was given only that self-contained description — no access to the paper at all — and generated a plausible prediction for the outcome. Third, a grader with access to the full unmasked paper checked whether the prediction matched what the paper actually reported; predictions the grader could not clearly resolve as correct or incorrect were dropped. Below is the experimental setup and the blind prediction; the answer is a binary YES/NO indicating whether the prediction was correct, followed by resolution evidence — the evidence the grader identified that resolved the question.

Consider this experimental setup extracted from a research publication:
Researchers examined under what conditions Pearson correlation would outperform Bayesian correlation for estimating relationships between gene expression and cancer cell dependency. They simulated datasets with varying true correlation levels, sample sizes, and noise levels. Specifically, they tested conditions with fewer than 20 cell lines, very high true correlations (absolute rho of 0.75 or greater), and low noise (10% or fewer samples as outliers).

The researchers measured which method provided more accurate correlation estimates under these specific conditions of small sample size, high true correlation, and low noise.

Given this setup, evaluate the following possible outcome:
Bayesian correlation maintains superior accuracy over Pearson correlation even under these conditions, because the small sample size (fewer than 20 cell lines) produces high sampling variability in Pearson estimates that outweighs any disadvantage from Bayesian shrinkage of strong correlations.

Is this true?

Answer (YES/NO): NO